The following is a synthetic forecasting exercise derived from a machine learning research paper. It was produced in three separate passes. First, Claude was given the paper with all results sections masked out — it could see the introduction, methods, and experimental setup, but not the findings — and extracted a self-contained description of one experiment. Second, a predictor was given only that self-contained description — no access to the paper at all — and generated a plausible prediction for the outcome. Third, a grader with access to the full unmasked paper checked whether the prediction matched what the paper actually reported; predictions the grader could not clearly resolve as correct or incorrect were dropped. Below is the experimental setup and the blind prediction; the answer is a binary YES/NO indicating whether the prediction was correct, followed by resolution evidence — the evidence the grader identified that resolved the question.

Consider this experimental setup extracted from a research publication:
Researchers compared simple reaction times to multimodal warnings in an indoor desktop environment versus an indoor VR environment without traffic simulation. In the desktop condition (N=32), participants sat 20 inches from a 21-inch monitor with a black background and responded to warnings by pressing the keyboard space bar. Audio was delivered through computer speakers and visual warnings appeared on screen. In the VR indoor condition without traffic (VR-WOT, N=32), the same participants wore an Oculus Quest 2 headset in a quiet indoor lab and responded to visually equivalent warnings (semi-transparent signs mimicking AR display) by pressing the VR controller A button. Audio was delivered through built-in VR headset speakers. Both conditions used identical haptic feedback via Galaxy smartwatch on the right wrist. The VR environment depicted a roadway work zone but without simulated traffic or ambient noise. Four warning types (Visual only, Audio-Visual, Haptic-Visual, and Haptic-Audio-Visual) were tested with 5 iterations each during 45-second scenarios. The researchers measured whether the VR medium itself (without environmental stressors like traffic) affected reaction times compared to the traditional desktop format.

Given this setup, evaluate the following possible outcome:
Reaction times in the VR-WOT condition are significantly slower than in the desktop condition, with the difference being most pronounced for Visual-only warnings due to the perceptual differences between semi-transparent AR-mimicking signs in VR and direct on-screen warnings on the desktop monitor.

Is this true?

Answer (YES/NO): YES